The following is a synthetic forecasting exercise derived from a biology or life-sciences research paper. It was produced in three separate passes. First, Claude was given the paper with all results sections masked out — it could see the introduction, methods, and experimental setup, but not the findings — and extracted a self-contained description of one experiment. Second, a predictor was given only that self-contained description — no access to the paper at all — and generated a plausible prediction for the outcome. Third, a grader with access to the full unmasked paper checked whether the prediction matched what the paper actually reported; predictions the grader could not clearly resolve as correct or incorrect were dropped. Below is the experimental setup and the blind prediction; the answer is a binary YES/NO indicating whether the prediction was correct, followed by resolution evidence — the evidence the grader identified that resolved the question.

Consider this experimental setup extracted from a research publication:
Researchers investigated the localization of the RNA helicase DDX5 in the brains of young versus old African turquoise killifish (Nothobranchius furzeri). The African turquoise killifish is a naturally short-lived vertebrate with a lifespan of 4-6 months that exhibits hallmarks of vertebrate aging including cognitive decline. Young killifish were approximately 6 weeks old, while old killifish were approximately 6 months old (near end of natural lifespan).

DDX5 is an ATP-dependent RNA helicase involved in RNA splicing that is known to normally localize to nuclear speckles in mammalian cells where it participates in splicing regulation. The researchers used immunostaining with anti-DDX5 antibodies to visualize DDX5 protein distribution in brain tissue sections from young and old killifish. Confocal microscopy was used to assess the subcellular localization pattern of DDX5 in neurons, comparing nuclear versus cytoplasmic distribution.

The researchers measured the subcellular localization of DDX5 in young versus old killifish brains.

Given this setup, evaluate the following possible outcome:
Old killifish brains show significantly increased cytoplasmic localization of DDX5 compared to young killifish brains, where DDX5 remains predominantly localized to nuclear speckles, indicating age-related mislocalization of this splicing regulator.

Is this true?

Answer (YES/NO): YES